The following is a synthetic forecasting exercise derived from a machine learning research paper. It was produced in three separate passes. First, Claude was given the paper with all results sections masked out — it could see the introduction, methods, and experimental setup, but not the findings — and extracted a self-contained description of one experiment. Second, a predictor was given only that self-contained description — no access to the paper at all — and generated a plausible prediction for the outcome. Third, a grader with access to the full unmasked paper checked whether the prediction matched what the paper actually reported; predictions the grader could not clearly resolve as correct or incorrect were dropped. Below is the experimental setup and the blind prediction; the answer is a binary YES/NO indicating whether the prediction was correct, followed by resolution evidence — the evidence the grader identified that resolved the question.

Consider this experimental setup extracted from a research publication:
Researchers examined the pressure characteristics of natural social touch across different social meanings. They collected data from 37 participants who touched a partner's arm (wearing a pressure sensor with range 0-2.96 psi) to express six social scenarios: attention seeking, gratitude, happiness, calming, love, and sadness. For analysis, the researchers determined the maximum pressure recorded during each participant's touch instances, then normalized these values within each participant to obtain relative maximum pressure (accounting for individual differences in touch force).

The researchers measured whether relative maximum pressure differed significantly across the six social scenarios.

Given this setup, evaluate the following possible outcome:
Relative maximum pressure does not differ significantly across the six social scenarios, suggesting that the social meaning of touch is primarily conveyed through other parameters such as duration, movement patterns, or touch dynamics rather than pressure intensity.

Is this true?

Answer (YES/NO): NO